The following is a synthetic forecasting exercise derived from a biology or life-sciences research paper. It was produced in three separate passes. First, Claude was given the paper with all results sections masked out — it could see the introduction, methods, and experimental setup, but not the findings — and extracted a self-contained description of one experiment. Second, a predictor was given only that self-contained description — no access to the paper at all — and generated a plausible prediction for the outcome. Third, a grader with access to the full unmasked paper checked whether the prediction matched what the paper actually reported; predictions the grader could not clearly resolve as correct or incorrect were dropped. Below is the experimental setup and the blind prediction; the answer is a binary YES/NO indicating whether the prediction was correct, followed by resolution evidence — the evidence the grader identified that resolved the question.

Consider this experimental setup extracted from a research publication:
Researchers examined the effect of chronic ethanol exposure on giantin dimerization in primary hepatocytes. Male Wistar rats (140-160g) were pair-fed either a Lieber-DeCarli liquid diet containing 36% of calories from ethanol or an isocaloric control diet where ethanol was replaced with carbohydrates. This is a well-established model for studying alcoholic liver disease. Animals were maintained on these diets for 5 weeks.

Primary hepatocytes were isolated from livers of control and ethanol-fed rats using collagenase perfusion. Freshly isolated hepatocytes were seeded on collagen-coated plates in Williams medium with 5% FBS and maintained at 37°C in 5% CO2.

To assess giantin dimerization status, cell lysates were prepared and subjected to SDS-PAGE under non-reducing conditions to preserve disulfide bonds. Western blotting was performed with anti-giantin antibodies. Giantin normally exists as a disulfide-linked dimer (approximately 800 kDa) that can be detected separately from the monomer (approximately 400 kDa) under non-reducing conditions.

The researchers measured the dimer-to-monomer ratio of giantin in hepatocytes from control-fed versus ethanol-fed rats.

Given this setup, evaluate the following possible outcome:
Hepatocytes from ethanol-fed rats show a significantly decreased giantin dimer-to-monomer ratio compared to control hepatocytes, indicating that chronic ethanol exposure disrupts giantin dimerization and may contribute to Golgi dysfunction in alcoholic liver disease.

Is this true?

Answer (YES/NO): YES